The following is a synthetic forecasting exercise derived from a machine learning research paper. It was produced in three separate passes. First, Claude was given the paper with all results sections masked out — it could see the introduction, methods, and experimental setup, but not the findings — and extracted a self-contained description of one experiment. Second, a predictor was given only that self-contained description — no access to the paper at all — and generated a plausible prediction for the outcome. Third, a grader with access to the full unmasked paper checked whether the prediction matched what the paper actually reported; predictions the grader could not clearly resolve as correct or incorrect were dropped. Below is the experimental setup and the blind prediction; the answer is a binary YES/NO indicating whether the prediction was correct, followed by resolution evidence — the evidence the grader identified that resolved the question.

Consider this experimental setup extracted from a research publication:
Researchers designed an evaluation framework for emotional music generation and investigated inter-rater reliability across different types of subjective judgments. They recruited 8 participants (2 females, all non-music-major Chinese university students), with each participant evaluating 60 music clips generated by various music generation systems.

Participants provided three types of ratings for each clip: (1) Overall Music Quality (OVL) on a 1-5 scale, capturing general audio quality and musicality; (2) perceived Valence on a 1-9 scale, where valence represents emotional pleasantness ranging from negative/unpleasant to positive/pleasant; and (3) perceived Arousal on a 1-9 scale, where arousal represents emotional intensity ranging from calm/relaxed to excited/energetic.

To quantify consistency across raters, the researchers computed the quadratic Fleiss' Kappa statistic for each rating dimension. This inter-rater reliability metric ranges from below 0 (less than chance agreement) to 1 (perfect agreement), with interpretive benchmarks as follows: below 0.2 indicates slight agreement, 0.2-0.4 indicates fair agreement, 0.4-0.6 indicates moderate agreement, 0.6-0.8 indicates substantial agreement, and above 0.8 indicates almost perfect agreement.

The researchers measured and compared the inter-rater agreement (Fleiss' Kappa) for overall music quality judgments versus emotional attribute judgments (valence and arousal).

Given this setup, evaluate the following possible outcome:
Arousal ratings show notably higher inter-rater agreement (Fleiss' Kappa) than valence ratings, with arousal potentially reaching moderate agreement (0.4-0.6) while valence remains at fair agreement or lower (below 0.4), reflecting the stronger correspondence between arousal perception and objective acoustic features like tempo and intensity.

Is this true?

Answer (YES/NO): NO